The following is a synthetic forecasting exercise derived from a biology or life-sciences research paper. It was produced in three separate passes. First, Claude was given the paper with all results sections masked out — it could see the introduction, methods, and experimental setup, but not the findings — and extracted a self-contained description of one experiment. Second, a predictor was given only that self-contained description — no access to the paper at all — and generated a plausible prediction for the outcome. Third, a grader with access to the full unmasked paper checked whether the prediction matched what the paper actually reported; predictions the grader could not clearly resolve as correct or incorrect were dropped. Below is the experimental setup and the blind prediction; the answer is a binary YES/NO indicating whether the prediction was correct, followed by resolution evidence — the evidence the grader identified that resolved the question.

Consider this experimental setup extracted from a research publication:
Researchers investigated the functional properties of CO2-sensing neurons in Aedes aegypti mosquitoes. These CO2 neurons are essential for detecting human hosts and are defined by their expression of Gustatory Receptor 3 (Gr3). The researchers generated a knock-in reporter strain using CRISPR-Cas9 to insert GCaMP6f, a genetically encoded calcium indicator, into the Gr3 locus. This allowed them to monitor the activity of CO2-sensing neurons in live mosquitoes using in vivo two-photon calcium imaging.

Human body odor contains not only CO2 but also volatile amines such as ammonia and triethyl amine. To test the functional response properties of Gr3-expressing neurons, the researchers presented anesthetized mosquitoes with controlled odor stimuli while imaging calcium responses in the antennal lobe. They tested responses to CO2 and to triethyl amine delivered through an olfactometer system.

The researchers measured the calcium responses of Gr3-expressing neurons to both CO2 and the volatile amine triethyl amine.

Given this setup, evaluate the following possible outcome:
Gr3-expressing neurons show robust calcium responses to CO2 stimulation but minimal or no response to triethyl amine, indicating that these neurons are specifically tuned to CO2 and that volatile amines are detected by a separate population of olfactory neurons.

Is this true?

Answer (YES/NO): NO